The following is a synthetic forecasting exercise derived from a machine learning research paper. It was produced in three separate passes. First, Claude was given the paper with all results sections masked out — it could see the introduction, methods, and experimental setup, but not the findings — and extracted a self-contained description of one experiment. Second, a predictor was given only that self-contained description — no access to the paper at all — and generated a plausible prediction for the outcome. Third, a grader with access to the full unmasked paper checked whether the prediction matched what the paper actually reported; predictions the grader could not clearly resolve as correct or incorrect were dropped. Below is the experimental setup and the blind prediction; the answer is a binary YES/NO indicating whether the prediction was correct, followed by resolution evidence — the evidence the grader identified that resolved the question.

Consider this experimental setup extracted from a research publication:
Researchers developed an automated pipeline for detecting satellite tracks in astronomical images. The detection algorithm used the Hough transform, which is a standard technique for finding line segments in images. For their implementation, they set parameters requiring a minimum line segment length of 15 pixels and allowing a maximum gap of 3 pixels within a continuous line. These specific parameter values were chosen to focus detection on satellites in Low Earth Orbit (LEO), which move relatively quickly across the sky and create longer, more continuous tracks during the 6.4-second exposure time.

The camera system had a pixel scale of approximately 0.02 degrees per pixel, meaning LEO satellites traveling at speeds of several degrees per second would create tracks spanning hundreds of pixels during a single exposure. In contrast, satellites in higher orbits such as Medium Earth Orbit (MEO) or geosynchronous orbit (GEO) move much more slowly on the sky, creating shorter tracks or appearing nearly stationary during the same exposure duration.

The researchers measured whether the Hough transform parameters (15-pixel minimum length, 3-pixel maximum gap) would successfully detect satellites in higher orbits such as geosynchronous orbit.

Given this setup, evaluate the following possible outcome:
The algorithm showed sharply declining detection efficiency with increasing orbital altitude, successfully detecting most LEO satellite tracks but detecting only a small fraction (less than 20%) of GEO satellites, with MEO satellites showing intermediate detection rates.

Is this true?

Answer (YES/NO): NO